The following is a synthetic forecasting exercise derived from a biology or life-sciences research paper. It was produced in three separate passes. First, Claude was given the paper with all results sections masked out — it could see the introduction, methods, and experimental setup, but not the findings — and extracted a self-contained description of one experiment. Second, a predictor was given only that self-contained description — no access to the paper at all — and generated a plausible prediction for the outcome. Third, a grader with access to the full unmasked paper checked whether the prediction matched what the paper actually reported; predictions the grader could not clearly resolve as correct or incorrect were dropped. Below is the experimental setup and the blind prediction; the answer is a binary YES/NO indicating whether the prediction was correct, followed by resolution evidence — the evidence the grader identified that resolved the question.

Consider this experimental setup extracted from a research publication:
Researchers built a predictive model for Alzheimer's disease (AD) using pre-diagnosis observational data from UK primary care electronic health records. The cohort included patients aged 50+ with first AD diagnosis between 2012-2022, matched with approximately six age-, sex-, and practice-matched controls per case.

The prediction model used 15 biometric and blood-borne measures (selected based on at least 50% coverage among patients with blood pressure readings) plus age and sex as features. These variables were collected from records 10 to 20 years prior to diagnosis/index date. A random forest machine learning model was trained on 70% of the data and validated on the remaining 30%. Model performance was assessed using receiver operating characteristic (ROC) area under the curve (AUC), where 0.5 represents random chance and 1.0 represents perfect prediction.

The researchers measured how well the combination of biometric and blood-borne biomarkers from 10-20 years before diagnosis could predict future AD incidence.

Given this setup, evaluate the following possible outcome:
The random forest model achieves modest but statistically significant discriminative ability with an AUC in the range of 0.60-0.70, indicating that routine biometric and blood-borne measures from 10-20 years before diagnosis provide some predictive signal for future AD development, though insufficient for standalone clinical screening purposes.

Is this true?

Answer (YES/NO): NO